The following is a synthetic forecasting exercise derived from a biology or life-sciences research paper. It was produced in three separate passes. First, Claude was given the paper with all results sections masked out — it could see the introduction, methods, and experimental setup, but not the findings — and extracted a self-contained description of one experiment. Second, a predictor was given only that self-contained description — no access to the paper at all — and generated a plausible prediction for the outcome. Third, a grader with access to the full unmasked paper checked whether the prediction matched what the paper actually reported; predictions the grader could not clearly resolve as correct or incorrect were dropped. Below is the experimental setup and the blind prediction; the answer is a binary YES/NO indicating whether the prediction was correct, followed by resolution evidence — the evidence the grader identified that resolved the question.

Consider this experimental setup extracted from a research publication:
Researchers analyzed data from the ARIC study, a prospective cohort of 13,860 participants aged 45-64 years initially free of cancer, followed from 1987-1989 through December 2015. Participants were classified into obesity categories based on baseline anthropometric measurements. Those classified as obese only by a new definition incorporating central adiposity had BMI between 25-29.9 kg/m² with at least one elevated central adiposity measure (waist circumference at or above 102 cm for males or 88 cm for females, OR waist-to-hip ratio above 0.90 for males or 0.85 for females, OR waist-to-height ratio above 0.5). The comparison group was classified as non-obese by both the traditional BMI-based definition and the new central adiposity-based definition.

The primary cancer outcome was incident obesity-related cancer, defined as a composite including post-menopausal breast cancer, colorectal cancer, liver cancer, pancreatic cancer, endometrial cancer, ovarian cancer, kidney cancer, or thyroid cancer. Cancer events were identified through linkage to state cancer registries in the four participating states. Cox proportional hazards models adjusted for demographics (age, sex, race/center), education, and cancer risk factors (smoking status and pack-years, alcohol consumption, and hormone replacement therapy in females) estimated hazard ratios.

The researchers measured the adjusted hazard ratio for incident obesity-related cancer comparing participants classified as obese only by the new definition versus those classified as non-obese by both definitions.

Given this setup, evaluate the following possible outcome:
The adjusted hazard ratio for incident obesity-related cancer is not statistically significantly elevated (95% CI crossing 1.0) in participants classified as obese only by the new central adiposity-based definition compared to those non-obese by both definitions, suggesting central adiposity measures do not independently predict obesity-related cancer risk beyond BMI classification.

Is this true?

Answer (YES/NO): YES